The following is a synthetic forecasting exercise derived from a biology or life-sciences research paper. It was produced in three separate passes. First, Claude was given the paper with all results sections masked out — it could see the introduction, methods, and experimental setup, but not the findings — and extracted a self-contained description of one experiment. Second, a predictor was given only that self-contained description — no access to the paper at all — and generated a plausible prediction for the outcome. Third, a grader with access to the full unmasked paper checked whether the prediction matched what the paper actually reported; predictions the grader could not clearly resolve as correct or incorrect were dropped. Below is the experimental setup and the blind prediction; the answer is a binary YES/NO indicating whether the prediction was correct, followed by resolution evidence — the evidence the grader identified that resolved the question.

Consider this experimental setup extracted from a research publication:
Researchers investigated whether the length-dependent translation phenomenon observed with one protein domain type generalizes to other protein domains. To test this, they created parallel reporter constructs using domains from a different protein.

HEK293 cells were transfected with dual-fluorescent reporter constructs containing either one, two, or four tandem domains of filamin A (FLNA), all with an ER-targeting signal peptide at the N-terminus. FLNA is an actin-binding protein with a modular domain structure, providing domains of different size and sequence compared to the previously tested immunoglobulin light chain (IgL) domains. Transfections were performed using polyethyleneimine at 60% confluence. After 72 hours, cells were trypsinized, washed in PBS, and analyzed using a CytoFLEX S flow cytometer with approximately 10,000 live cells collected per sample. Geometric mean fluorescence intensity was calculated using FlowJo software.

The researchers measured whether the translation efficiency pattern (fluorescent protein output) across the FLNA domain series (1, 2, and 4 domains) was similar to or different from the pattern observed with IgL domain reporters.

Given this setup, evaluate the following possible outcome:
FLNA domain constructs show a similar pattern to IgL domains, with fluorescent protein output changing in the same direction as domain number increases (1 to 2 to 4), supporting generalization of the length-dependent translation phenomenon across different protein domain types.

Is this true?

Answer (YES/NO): NO